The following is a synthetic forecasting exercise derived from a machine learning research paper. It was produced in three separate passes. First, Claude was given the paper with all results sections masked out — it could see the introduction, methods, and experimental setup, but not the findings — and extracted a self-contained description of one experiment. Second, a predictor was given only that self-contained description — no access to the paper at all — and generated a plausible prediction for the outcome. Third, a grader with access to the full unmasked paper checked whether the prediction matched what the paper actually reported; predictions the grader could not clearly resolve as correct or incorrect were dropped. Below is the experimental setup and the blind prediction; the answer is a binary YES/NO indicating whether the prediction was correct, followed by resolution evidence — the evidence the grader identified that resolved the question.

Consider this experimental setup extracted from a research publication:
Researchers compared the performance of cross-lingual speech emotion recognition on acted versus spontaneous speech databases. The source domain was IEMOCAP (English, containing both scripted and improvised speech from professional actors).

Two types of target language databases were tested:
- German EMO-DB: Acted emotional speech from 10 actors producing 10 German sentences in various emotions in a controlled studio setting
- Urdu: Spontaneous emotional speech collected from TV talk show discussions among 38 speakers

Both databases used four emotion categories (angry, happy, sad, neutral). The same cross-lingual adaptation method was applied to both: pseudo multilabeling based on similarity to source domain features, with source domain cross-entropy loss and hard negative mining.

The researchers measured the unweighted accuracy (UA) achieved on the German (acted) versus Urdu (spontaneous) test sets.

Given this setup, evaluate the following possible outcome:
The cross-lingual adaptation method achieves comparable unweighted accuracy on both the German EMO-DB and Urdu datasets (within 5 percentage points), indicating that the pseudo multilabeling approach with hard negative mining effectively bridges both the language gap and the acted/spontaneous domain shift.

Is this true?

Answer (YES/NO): YES